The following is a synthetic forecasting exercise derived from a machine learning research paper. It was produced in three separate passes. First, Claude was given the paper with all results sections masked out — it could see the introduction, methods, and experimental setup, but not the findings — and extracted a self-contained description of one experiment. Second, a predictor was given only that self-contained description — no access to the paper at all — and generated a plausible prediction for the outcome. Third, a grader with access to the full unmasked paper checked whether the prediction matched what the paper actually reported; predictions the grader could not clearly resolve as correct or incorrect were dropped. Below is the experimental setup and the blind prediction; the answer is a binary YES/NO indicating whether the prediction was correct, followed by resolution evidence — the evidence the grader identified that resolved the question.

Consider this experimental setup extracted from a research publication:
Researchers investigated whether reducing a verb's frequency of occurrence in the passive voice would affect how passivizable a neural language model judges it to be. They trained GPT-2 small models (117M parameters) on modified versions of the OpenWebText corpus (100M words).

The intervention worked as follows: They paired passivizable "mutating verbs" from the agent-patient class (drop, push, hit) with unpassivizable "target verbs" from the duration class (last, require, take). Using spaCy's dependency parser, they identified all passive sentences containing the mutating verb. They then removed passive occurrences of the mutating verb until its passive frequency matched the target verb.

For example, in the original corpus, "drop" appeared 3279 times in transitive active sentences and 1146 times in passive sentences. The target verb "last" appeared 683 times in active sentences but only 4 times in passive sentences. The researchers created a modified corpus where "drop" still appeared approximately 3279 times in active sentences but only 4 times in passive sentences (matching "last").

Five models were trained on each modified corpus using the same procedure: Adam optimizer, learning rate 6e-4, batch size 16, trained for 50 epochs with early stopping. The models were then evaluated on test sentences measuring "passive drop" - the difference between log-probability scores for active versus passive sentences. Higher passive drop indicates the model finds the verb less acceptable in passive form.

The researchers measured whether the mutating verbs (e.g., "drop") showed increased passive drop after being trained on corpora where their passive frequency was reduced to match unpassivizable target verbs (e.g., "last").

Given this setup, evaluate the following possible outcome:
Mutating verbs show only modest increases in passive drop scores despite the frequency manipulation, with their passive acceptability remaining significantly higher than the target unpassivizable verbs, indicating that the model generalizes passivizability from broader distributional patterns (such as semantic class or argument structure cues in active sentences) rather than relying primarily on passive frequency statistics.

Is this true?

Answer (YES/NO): NO